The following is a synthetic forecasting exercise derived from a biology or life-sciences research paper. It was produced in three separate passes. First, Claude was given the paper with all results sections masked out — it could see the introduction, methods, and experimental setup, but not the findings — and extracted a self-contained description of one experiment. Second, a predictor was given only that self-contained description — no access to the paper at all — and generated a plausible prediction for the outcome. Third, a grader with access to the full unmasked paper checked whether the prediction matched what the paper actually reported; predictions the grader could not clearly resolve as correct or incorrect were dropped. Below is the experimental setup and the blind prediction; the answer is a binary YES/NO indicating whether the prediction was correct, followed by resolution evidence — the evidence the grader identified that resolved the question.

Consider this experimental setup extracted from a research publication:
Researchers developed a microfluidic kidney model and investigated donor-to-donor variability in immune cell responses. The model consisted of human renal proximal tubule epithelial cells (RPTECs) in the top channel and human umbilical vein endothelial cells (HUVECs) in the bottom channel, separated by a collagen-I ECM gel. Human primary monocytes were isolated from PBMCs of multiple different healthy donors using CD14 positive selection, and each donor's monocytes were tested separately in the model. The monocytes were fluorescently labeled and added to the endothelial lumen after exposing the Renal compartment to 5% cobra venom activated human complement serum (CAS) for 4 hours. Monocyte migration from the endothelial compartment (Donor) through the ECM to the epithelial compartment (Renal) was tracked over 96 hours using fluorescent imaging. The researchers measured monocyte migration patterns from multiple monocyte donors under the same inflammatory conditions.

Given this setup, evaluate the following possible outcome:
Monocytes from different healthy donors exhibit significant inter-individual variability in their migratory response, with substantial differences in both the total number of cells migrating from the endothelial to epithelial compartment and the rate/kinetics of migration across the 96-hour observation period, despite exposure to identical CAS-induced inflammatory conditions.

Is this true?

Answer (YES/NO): YES